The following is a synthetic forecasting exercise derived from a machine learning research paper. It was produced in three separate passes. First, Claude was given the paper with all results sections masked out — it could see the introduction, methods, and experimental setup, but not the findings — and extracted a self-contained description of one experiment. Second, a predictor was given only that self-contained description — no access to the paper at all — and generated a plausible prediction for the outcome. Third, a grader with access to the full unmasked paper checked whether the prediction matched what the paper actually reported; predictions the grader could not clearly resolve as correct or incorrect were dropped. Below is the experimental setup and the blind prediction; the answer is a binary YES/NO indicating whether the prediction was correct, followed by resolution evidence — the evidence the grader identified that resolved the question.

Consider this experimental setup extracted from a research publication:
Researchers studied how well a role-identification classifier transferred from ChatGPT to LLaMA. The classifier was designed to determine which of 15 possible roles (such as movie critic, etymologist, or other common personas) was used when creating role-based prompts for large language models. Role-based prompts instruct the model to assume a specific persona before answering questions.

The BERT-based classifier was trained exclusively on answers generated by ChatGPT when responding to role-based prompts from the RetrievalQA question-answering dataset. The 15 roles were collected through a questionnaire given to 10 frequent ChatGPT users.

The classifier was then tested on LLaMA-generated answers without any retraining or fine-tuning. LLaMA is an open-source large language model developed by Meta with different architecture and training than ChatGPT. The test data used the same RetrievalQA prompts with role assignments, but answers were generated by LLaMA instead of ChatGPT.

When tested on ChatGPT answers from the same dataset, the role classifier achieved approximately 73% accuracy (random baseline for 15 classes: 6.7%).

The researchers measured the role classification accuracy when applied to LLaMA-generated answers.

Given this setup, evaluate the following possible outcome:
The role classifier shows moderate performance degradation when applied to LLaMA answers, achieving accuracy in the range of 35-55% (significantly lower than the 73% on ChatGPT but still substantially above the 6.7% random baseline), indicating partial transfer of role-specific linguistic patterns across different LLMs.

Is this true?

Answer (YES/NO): NO